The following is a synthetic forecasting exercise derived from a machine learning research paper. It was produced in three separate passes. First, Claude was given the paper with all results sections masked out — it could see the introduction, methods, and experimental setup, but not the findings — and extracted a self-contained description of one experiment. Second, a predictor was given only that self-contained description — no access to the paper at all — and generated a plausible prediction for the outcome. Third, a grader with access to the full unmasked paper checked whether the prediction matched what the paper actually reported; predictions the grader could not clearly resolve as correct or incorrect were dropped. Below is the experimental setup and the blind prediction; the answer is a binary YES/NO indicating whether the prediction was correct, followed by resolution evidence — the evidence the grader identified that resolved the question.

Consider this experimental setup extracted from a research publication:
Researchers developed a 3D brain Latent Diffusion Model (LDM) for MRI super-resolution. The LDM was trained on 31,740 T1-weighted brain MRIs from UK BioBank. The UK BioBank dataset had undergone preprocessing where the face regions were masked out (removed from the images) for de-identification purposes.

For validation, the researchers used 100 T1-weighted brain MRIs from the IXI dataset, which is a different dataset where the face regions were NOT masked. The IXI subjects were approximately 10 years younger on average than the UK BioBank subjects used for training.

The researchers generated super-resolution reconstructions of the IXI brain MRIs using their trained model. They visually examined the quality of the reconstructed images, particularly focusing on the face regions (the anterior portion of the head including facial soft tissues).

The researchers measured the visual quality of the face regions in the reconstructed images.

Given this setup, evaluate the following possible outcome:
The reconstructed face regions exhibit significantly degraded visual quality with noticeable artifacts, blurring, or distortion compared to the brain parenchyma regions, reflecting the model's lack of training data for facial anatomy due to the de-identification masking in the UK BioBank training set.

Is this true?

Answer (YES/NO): YES